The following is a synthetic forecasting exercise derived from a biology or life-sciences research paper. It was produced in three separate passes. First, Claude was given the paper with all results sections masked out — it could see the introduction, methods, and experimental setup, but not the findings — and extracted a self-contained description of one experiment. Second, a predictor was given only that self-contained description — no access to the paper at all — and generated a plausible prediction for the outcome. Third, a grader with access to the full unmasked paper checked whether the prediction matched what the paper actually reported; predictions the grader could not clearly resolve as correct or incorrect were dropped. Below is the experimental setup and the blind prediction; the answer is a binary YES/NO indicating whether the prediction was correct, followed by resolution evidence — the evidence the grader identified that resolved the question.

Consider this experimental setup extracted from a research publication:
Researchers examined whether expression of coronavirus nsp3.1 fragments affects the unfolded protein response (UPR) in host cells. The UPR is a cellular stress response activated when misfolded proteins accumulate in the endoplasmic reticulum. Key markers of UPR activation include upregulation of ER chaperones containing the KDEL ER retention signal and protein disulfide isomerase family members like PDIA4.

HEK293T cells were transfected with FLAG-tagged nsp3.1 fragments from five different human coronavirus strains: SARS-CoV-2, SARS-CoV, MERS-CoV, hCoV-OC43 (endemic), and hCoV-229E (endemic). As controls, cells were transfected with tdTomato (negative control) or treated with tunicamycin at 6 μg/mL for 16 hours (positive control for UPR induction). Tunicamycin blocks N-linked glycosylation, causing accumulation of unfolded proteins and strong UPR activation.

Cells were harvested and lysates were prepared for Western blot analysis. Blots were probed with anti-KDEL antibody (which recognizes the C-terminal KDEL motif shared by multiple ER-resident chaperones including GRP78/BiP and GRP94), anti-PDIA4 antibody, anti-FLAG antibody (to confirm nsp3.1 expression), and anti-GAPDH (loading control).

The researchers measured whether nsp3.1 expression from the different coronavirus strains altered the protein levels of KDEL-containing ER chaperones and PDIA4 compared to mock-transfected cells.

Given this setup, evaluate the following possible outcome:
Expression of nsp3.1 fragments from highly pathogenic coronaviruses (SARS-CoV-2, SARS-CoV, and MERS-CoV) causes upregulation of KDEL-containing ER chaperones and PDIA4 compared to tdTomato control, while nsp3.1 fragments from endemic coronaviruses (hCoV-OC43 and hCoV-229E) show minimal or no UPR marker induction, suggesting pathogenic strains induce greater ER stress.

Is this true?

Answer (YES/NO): NO